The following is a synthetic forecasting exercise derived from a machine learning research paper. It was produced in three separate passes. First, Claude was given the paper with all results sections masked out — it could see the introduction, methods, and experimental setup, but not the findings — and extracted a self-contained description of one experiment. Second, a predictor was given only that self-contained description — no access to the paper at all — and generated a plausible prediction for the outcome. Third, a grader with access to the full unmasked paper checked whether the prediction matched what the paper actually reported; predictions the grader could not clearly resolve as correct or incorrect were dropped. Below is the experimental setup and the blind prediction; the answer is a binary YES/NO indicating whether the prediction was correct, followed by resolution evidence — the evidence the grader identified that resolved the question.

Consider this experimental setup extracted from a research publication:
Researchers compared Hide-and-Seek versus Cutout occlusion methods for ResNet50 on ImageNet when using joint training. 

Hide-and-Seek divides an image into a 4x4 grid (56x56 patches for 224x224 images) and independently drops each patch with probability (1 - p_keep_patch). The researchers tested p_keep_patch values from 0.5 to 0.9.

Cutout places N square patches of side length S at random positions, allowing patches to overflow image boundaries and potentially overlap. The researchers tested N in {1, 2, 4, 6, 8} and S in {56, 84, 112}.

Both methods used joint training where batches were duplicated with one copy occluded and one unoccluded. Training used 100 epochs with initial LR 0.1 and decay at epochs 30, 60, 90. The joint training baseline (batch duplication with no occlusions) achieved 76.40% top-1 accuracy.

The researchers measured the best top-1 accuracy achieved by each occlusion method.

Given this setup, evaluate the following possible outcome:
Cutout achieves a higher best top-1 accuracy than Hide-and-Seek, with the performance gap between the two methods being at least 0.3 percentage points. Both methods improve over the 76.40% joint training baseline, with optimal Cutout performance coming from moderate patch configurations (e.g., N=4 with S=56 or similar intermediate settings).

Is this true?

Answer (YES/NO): NO